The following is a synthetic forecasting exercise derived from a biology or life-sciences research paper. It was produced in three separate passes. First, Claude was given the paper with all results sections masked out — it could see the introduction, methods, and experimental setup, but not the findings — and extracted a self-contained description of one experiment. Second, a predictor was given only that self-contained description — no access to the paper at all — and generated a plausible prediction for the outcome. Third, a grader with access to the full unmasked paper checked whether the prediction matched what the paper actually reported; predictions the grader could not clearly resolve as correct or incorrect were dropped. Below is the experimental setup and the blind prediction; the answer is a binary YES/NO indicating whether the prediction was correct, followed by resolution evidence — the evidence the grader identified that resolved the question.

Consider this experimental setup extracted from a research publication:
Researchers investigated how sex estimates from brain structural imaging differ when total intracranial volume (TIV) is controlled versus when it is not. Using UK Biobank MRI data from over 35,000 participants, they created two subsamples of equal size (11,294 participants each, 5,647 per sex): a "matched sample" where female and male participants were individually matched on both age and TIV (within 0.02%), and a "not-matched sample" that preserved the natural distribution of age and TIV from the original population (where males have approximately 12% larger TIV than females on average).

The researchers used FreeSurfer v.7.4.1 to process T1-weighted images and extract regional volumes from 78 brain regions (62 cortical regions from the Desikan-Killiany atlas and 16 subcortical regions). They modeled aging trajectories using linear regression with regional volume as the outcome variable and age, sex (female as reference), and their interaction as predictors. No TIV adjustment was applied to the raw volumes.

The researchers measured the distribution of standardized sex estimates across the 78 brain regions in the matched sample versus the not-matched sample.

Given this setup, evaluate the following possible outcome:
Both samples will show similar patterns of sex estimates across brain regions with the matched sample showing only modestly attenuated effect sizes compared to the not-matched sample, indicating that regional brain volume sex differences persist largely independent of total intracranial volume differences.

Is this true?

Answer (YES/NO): NO